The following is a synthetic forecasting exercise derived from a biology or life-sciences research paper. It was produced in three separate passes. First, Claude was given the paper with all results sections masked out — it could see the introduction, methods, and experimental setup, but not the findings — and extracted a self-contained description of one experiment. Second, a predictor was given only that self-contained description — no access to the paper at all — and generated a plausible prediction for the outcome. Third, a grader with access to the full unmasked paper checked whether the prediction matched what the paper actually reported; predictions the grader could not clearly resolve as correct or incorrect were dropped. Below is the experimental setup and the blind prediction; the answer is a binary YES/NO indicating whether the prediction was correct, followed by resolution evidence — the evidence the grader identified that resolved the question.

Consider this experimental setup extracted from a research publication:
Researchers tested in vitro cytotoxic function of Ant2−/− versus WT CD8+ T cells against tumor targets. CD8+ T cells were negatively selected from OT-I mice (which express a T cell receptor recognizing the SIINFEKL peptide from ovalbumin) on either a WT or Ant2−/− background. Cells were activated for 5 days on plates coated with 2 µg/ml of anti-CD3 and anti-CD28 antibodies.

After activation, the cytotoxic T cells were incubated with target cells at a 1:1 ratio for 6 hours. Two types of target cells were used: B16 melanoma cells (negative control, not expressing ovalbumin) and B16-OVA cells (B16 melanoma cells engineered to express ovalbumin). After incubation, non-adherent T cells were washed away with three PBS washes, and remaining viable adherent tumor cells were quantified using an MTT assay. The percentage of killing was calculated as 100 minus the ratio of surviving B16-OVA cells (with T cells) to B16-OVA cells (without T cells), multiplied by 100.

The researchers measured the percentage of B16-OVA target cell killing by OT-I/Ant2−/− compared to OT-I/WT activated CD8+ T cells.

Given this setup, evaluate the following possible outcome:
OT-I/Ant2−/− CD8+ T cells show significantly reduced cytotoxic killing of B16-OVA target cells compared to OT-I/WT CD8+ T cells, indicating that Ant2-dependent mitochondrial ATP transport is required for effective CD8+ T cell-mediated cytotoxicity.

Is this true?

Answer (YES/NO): NO